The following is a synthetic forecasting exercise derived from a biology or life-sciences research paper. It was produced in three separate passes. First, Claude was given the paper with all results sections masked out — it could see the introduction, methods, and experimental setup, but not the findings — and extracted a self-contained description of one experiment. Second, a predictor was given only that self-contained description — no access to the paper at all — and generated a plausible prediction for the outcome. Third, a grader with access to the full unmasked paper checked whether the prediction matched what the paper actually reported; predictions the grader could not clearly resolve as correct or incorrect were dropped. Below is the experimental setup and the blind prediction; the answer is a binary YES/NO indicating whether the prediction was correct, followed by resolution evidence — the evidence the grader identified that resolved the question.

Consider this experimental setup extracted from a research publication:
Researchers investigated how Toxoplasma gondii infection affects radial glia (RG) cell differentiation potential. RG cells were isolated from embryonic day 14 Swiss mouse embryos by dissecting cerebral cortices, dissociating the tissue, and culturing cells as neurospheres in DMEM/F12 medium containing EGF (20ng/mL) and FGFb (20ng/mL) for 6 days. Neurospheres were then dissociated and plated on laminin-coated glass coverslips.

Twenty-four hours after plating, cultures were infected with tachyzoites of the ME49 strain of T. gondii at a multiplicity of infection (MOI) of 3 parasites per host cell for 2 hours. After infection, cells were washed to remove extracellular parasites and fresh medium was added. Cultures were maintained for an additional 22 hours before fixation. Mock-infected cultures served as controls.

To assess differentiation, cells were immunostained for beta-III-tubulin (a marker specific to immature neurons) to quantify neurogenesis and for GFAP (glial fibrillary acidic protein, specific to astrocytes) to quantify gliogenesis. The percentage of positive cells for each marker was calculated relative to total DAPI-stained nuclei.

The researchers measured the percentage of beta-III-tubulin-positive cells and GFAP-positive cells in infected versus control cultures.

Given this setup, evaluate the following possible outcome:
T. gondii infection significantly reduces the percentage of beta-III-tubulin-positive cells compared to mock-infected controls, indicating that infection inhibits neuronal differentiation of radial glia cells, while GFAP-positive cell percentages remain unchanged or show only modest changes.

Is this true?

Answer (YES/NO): YES